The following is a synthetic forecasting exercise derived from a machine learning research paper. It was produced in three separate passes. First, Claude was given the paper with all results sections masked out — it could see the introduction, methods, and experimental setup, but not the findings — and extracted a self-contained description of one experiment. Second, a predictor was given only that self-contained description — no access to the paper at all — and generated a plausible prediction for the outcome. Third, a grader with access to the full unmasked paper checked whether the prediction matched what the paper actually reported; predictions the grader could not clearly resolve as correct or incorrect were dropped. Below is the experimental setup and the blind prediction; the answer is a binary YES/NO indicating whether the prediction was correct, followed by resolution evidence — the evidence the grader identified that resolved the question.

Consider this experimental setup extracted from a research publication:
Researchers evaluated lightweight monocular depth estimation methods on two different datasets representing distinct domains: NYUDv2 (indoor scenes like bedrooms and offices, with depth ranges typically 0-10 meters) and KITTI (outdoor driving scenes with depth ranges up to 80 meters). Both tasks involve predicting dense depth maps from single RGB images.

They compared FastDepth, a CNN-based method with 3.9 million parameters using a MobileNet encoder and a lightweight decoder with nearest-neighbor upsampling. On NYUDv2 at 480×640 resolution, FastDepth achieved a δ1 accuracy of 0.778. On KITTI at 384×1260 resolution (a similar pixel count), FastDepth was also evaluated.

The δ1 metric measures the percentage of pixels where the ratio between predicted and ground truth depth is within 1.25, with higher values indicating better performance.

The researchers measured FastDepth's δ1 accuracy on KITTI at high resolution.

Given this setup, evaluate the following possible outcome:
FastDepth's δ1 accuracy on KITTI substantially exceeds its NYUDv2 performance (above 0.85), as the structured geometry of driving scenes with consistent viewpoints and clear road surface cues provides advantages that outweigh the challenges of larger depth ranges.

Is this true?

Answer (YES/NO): NO